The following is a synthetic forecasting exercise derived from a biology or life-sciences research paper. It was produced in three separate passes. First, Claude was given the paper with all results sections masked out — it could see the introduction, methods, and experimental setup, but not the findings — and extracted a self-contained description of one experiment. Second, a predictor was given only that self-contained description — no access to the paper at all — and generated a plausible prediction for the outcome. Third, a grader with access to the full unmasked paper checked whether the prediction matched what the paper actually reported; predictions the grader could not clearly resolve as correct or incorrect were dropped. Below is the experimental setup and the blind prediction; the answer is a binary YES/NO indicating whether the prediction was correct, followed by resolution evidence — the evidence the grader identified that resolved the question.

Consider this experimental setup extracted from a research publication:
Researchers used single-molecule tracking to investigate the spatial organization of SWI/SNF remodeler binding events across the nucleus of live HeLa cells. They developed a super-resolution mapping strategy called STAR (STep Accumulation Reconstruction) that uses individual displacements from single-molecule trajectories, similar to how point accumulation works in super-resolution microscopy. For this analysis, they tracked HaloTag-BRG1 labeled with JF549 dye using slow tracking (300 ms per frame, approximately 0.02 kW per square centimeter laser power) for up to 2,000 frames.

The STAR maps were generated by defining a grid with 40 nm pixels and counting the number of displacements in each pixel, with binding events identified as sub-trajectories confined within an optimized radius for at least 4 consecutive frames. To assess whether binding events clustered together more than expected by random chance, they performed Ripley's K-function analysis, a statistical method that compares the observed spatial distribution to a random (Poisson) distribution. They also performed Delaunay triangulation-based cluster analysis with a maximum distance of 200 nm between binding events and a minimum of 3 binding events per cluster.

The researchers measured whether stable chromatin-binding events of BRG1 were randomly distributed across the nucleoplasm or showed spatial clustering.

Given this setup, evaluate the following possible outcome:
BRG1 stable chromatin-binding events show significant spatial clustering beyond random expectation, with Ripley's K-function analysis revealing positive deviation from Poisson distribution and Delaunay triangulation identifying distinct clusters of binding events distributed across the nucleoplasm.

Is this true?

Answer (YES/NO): YES